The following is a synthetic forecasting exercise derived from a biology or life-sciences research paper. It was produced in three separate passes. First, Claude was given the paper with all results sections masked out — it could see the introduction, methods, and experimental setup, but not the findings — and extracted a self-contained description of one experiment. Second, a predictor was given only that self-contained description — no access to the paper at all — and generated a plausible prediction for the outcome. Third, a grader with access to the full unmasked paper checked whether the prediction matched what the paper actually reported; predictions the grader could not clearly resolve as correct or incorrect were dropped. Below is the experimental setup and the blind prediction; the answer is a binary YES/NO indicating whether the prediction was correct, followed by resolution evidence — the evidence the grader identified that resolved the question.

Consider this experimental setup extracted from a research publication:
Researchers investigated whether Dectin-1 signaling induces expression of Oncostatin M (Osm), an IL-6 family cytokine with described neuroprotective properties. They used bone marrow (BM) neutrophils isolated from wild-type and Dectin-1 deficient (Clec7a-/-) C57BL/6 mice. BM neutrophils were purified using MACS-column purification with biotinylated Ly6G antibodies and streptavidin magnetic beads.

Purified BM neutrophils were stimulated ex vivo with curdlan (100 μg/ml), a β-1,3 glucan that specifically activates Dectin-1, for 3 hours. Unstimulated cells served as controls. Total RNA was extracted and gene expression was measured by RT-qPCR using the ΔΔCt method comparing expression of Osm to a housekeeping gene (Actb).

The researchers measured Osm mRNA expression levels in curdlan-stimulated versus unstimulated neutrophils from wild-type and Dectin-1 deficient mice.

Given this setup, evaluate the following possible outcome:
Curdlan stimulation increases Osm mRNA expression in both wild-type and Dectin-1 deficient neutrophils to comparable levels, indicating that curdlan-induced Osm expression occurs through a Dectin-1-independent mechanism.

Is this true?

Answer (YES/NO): NO